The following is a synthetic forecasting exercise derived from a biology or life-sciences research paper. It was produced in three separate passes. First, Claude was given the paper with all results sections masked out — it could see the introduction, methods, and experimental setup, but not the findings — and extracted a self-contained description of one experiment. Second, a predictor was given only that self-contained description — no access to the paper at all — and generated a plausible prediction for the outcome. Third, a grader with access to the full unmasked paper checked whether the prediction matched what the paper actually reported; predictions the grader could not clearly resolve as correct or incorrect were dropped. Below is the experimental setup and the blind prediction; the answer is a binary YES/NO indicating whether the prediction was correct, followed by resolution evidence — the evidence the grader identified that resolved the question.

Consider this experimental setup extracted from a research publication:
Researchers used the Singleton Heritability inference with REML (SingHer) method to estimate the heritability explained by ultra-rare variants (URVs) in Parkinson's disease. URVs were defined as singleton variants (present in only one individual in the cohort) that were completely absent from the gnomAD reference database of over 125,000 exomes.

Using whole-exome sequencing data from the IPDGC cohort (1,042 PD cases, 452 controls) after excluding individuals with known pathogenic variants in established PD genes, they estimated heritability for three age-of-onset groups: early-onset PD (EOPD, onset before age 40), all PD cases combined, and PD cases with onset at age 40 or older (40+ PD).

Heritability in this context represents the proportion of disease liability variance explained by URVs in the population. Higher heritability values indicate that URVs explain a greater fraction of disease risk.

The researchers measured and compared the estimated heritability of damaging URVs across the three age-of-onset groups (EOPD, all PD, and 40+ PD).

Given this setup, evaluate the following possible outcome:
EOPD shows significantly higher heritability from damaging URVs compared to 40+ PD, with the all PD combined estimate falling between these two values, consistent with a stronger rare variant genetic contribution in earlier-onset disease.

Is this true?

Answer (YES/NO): YES